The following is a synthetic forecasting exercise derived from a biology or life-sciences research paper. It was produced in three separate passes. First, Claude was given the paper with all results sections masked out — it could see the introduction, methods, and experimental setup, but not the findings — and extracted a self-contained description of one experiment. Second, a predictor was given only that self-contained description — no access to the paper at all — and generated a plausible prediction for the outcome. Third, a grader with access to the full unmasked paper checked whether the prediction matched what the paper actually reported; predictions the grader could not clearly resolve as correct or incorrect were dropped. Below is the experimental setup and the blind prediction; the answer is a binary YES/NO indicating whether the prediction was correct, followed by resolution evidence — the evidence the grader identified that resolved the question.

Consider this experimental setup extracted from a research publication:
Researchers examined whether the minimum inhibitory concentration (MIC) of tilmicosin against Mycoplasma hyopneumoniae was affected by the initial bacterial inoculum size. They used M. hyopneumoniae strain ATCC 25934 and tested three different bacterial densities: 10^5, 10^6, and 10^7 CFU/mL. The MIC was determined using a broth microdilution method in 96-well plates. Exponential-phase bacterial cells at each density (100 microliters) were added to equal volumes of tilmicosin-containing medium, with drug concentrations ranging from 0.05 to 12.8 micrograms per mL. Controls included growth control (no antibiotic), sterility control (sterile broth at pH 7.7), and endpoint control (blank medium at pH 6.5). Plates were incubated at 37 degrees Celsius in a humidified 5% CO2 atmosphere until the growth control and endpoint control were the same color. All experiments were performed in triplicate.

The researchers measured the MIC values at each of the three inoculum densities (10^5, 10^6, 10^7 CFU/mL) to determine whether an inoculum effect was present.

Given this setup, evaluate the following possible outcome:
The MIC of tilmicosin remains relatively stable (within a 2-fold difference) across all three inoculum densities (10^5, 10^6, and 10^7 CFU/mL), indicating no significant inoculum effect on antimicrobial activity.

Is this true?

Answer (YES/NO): YES